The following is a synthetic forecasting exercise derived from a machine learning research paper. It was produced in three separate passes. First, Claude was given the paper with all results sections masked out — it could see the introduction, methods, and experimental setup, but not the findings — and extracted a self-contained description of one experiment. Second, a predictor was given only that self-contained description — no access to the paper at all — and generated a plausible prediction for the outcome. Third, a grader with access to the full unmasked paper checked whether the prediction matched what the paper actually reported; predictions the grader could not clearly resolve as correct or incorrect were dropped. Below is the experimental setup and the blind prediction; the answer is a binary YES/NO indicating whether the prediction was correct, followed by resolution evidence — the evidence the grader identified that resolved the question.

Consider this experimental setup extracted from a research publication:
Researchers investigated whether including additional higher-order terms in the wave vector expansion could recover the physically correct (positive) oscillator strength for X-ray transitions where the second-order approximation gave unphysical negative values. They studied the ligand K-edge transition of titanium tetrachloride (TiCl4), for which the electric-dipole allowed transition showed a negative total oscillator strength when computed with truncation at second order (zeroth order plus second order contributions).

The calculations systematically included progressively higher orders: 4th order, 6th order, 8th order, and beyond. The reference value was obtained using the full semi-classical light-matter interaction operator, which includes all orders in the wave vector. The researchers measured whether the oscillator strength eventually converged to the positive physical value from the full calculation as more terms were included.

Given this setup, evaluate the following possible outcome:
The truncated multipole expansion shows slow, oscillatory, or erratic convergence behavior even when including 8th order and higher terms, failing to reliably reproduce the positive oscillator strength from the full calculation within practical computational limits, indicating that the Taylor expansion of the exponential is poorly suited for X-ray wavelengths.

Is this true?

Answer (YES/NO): NO